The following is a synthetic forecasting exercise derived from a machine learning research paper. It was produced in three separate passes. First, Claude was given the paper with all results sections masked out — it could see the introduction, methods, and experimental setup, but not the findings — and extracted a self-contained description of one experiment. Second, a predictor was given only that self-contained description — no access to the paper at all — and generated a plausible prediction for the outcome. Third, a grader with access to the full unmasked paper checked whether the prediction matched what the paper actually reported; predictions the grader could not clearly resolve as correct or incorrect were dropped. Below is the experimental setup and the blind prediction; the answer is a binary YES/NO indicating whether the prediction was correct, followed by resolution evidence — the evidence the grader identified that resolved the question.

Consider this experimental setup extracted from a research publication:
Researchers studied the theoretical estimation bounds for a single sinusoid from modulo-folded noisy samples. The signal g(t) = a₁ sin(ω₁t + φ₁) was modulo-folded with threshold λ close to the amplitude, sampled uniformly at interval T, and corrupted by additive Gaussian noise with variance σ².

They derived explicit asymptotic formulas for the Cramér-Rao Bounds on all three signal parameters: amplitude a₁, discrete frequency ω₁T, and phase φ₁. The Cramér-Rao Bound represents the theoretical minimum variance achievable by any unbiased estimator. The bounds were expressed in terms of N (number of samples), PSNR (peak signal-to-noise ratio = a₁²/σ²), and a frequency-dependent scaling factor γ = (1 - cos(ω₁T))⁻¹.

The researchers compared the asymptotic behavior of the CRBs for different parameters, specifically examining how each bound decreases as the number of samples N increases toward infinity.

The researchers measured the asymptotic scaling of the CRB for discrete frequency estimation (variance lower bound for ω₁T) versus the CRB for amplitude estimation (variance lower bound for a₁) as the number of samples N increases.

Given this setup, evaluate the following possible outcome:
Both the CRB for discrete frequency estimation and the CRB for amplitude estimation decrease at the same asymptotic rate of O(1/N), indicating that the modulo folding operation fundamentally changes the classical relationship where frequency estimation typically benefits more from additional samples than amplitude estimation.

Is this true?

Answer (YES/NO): NO